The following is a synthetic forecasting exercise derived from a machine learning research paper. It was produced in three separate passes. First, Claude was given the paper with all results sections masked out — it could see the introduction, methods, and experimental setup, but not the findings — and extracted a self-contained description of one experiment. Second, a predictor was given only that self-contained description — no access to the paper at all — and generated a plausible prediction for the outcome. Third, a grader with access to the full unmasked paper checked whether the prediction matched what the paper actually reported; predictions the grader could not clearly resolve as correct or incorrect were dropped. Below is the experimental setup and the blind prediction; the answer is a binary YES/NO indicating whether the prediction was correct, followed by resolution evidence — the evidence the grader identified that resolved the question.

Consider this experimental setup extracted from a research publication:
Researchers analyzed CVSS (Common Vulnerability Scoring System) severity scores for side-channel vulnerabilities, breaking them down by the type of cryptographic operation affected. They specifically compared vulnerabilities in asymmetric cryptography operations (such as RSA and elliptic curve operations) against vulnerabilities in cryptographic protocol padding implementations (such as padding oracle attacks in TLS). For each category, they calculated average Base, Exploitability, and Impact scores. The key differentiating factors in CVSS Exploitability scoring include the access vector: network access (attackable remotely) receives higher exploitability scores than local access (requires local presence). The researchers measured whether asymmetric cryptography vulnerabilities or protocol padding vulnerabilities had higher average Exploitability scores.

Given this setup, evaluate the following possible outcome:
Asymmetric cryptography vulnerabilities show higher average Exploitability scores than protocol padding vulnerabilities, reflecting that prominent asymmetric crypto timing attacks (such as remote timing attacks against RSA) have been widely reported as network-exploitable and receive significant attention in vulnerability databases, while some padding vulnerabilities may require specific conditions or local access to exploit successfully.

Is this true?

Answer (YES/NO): NO